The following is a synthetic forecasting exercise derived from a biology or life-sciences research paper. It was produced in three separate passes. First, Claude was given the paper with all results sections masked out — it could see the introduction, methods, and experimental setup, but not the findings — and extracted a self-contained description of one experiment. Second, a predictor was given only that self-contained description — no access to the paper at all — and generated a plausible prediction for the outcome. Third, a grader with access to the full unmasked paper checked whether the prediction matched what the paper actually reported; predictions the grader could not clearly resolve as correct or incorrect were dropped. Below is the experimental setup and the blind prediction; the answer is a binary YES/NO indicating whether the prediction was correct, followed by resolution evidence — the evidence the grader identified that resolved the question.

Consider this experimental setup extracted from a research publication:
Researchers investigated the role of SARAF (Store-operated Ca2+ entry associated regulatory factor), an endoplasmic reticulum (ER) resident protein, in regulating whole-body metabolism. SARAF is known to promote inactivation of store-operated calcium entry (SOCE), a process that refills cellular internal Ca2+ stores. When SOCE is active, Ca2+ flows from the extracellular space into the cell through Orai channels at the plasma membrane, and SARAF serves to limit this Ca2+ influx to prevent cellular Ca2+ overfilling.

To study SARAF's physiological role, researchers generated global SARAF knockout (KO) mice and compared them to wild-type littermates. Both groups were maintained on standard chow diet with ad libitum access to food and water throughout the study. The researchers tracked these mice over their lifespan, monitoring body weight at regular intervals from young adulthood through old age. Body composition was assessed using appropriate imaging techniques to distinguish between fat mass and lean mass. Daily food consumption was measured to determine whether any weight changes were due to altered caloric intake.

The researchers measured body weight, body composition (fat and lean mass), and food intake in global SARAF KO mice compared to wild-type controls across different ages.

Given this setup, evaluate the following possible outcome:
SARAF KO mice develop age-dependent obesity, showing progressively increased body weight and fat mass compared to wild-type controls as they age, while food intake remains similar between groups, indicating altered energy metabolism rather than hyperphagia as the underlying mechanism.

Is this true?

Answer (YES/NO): YES